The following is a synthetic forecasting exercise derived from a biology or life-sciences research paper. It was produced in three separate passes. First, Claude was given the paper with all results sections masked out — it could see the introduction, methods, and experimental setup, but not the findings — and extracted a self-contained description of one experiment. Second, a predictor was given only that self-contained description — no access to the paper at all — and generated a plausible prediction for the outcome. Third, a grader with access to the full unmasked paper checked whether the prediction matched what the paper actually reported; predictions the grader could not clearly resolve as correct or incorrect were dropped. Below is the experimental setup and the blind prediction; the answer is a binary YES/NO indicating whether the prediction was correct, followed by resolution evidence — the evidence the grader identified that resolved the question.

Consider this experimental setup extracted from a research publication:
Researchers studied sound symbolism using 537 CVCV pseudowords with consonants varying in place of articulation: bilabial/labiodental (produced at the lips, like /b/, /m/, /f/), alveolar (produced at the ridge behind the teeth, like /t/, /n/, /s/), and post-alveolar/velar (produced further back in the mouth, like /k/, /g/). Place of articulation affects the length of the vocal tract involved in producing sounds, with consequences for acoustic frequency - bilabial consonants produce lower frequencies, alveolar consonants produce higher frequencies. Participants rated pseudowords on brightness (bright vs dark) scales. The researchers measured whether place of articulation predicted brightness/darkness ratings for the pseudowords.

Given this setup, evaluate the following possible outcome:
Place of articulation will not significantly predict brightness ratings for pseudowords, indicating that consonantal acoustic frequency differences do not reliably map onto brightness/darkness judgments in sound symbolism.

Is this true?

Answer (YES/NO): NO